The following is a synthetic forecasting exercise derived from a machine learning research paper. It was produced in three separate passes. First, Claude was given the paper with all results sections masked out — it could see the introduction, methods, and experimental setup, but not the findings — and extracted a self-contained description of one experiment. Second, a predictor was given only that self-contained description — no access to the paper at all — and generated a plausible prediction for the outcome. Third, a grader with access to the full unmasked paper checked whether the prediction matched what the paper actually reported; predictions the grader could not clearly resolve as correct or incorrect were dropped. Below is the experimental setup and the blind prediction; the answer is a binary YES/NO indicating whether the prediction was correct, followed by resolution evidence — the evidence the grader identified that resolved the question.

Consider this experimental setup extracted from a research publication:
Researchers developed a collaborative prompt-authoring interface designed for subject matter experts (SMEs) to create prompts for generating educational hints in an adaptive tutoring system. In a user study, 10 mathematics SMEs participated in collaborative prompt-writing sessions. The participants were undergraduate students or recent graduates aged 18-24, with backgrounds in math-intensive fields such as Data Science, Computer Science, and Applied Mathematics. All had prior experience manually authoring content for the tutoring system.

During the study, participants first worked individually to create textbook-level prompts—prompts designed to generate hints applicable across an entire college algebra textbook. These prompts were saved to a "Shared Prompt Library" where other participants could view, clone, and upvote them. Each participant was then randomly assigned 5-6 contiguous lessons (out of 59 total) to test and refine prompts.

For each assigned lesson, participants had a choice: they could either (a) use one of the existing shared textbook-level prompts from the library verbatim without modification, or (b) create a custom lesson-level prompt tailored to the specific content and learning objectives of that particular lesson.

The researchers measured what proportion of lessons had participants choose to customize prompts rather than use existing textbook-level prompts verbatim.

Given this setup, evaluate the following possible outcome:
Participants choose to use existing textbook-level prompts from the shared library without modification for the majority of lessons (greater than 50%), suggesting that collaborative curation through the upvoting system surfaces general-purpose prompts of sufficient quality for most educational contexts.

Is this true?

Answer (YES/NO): NO